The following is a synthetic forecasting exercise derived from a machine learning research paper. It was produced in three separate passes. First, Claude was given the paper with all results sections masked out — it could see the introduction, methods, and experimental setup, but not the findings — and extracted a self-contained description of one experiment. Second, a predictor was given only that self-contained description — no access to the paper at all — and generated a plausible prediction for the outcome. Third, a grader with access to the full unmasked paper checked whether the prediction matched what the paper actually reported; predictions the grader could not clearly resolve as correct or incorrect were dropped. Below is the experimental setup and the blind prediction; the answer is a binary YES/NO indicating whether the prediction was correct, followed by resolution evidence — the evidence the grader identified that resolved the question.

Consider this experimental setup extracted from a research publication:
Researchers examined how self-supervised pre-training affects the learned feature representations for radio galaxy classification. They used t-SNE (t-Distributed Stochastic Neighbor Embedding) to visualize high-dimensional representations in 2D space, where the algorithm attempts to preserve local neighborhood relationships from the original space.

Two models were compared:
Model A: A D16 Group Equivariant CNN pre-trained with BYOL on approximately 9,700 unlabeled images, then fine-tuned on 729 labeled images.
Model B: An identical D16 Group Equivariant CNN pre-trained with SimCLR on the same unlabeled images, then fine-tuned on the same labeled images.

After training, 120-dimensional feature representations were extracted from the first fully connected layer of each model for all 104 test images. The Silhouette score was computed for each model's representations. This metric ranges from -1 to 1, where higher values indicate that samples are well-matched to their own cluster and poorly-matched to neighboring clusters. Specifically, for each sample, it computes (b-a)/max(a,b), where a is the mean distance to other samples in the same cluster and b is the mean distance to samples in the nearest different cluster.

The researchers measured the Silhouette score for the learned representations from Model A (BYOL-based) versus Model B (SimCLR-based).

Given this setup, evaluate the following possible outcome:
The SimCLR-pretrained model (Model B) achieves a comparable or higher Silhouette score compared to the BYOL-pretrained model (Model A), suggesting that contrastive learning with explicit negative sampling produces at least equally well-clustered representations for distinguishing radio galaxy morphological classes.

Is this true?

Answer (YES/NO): NO